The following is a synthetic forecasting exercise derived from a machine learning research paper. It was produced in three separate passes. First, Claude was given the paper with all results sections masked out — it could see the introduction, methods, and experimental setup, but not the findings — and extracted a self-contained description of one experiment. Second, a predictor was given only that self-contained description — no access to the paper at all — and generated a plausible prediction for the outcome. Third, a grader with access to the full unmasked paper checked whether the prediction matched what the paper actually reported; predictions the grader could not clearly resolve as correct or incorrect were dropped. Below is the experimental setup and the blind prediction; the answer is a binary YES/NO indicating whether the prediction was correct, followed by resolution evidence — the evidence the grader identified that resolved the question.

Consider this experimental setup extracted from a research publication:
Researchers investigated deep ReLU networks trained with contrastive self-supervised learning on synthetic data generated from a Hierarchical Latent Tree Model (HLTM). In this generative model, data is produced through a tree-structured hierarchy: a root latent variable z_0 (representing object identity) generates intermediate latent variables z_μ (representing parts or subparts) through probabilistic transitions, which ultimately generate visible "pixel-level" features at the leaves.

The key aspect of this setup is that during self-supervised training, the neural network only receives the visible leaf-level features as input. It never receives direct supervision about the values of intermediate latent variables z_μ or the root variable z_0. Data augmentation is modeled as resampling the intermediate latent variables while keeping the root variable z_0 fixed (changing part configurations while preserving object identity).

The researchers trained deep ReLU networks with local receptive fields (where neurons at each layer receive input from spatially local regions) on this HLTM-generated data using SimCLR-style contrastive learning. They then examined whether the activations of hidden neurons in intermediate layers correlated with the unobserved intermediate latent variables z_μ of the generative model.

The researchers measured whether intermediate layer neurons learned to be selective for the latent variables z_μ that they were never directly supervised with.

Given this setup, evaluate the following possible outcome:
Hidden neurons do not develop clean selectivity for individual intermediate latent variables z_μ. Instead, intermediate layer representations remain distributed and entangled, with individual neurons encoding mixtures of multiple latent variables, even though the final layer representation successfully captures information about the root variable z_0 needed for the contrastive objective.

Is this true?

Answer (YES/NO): NO